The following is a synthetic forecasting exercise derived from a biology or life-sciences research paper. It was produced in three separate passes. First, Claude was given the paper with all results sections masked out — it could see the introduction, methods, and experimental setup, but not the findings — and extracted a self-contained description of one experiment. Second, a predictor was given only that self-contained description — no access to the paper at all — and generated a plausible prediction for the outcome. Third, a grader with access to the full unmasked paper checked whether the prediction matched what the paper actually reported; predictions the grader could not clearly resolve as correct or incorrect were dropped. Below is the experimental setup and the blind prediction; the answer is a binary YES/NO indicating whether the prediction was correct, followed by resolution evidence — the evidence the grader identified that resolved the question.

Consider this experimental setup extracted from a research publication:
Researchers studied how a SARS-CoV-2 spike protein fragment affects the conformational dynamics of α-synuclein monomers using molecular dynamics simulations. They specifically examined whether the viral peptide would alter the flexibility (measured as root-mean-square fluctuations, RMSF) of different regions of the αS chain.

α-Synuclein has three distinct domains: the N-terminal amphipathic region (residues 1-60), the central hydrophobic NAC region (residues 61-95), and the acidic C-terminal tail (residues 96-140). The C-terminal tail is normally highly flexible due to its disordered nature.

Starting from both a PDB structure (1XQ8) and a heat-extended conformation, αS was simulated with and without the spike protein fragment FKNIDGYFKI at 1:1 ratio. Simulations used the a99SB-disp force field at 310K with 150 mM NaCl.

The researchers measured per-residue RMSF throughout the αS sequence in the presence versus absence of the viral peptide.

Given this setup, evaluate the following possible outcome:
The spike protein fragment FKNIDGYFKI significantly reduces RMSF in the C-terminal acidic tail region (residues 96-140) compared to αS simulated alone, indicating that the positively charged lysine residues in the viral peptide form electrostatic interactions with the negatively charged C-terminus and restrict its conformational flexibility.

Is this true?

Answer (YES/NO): NO